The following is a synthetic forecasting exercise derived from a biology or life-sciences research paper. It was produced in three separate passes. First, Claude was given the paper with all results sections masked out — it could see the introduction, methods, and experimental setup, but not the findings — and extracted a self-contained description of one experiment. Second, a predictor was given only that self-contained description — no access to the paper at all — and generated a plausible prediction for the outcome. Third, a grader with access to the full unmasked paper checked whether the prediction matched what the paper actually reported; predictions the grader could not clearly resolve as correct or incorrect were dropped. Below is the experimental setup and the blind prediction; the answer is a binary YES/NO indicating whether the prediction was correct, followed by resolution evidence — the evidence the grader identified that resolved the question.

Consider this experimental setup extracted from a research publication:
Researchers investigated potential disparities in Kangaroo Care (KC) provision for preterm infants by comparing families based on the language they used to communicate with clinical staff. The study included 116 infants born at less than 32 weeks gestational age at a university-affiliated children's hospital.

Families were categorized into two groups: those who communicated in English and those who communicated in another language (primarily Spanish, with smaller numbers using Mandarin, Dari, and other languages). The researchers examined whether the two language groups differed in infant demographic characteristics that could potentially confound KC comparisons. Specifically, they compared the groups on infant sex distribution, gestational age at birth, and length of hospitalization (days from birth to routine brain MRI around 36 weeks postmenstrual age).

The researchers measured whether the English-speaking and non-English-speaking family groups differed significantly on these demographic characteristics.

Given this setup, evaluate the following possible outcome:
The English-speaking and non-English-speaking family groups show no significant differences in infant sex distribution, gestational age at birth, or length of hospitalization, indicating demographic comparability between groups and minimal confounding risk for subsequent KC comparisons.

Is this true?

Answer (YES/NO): NO